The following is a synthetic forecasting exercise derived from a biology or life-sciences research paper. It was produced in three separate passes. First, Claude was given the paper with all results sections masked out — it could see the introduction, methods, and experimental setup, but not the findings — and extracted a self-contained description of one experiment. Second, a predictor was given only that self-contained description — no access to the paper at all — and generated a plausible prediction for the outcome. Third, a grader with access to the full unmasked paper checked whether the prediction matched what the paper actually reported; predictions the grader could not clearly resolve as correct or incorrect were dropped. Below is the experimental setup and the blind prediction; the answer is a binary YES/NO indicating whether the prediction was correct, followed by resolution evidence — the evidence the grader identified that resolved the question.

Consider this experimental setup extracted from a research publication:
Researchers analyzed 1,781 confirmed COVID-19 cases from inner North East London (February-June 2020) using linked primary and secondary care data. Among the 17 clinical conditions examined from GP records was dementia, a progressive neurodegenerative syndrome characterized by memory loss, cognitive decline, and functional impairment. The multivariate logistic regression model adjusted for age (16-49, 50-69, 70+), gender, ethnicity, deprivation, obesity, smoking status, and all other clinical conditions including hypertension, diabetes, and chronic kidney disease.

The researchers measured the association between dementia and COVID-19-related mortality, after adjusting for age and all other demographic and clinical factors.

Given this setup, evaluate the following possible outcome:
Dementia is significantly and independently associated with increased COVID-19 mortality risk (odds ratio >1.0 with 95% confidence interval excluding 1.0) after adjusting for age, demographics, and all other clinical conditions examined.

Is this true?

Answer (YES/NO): YES